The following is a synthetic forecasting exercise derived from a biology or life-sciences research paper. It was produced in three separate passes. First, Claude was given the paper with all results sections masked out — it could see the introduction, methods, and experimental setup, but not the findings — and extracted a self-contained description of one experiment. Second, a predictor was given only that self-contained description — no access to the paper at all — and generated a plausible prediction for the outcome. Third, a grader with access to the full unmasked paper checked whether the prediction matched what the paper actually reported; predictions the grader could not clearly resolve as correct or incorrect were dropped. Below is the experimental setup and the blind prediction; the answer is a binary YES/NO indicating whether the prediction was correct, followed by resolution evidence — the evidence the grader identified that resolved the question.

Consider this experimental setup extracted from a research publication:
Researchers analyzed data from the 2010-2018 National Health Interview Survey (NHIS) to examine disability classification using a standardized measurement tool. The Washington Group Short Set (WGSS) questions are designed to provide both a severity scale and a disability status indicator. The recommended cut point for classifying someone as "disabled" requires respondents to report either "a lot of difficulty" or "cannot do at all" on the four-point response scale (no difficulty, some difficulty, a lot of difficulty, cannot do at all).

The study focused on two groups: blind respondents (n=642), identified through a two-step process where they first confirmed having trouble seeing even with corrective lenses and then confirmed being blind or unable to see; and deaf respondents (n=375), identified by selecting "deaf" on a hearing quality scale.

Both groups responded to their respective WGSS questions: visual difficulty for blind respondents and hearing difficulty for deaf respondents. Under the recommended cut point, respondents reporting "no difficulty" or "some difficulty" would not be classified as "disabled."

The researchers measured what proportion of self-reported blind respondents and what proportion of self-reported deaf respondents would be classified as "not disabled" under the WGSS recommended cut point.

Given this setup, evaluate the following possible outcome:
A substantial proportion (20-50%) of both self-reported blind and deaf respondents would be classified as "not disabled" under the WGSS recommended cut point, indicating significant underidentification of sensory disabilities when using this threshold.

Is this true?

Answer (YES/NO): YES